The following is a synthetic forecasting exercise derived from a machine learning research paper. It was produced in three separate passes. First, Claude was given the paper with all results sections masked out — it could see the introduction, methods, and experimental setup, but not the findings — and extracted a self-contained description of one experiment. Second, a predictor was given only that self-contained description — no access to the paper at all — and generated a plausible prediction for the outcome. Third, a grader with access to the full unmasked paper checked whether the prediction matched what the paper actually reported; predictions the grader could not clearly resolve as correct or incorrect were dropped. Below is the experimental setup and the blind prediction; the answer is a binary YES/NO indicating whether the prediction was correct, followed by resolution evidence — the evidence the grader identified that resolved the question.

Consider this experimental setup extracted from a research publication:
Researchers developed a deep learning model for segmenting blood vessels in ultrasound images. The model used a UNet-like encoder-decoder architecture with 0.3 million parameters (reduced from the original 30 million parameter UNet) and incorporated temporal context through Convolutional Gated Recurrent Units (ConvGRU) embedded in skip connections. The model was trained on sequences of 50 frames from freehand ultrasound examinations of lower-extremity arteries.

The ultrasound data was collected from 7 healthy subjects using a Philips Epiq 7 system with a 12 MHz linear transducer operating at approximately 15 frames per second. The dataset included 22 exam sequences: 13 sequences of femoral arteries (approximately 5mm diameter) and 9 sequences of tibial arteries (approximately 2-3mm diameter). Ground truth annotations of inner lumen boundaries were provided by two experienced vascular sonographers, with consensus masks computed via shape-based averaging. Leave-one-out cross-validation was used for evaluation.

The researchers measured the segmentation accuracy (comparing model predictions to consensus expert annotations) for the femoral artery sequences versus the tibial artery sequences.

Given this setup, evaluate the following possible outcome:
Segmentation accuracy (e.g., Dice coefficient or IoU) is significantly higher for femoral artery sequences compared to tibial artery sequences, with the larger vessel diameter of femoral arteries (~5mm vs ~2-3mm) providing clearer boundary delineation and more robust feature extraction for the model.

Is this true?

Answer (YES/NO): YES